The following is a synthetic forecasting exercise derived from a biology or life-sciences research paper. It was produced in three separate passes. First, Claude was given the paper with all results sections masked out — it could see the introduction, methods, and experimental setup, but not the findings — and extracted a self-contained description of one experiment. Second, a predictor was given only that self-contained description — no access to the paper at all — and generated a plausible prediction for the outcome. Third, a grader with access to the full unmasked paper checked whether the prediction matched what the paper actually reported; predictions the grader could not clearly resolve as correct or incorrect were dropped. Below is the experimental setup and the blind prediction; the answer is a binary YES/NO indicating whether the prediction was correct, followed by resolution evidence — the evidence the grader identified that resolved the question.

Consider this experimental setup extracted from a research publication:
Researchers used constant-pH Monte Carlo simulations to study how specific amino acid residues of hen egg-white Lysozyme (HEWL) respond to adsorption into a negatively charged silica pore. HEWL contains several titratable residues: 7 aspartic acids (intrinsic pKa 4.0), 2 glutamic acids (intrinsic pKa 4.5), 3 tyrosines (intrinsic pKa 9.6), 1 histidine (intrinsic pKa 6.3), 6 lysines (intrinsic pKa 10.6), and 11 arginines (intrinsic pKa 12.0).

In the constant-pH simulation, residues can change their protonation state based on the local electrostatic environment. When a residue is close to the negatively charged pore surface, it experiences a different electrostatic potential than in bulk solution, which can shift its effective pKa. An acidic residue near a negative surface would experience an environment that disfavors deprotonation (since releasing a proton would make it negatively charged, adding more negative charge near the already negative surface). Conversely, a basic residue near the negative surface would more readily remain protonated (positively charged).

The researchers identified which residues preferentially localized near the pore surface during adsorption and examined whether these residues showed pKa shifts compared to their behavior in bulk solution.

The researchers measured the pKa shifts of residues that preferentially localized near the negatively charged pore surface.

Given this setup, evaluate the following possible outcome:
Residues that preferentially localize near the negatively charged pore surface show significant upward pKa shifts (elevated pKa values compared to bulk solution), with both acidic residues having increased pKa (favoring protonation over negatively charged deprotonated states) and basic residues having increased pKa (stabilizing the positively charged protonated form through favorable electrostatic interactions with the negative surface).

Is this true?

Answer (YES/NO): NO